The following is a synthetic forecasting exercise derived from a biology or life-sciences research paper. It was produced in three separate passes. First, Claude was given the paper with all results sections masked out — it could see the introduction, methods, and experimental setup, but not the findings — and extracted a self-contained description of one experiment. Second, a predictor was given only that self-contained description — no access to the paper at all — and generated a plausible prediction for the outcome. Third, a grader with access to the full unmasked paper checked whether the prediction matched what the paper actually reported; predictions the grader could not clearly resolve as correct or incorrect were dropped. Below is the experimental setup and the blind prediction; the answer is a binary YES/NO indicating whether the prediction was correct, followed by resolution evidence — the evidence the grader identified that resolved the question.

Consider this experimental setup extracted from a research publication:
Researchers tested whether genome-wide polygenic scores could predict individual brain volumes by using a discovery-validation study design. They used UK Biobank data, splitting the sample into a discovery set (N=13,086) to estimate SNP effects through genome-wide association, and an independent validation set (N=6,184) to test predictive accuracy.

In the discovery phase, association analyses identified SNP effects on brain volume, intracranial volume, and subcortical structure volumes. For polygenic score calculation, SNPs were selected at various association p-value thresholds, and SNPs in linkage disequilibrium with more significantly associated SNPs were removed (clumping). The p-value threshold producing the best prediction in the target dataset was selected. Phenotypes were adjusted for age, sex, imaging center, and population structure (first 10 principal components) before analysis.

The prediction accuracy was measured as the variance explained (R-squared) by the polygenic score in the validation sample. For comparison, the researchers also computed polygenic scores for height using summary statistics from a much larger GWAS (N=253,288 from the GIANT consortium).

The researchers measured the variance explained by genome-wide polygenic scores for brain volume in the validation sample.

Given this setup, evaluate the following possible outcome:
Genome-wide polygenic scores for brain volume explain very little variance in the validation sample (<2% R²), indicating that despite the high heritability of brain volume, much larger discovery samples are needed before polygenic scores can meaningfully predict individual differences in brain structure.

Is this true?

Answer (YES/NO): NO